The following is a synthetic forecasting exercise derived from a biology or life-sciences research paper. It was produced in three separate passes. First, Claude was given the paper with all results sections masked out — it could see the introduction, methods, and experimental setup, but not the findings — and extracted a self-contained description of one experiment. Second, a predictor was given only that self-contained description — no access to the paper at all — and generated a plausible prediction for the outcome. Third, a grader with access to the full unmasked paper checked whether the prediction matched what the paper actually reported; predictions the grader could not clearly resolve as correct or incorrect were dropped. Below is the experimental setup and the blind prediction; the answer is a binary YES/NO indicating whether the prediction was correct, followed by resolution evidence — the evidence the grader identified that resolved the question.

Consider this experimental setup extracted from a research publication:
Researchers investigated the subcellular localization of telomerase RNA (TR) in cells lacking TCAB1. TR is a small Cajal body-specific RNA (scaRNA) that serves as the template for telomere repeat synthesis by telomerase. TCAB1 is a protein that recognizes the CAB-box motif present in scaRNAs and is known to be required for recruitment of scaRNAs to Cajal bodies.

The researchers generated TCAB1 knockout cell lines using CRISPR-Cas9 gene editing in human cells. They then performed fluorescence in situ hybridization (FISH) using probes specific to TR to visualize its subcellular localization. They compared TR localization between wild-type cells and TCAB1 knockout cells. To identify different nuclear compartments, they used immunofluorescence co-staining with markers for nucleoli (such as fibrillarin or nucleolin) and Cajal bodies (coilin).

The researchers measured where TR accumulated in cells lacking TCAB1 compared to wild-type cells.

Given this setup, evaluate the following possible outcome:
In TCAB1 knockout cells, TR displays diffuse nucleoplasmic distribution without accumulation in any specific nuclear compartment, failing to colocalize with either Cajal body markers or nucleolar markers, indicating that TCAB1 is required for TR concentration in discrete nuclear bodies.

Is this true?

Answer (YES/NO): NO